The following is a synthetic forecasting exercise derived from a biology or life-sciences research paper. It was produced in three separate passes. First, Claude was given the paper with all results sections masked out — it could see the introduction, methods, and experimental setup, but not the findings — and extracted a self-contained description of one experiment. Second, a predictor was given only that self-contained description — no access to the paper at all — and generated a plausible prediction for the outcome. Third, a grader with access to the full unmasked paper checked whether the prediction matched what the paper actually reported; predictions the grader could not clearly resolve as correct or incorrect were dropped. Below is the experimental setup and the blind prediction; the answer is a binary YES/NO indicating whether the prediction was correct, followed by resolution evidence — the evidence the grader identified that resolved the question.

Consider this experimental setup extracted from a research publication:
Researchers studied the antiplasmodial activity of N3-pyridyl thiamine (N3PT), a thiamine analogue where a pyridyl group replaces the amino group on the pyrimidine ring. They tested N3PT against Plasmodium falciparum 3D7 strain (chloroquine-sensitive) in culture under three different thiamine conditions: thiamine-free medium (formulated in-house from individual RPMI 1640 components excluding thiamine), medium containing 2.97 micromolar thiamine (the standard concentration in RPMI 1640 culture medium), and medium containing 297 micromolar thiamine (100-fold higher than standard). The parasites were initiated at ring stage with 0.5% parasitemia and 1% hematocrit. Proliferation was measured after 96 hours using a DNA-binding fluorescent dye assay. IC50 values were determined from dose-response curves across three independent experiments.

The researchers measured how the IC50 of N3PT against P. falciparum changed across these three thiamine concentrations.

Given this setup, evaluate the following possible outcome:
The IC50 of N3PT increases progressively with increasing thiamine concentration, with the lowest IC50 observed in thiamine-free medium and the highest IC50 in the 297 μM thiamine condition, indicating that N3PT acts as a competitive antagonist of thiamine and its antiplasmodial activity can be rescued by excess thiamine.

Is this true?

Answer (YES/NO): YES